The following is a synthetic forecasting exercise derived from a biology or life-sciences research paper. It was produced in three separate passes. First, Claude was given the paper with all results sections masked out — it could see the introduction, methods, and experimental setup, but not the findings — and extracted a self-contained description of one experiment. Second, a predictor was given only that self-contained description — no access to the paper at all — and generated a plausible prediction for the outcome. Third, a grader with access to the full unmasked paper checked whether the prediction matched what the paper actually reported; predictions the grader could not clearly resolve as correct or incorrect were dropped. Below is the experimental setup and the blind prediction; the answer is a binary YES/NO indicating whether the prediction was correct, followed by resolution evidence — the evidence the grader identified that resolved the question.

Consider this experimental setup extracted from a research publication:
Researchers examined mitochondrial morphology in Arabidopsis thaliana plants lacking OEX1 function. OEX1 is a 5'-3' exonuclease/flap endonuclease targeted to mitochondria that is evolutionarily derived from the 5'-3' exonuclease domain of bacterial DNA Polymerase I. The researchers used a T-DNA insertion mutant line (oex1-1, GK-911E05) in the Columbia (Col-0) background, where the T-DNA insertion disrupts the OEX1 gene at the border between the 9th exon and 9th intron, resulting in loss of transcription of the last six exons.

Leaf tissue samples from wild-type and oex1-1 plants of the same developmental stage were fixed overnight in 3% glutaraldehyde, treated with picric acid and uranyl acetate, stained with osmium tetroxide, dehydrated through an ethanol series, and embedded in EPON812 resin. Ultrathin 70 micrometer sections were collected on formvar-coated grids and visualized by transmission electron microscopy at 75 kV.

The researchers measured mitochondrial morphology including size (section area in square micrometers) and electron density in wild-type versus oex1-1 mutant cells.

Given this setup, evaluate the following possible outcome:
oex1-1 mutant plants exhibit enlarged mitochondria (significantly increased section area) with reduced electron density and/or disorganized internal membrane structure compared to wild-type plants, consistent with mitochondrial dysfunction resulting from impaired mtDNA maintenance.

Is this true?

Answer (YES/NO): NO